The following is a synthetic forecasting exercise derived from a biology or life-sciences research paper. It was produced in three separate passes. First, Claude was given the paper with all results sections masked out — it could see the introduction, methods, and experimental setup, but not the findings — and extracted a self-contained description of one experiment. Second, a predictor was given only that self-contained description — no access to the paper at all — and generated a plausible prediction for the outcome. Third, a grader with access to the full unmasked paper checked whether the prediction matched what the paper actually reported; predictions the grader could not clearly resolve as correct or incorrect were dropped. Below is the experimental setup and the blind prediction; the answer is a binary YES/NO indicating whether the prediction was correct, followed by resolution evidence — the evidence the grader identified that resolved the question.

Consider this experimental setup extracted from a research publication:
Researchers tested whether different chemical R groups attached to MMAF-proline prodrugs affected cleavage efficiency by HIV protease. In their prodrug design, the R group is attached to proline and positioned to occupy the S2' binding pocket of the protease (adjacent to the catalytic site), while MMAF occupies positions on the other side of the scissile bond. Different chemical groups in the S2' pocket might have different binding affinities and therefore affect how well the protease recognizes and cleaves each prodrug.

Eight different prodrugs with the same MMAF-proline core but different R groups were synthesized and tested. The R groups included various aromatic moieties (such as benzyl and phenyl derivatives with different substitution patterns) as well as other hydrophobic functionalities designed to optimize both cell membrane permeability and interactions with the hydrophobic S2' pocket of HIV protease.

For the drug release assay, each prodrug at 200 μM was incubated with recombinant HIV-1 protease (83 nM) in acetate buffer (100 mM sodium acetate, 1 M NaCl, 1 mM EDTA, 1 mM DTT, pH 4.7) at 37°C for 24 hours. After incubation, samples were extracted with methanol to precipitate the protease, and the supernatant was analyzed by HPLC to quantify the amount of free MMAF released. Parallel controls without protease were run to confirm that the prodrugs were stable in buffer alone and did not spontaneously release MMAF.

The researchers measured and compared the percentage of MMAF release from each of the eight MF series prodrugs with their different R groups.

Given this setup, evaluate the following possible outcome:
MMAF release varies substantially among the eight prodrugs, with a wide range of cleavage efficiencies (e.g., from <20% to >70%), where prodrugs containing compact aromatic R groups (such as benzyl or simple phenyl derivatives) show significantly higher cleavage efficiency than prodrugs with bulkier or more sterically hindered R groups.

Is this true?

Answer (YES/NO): NO